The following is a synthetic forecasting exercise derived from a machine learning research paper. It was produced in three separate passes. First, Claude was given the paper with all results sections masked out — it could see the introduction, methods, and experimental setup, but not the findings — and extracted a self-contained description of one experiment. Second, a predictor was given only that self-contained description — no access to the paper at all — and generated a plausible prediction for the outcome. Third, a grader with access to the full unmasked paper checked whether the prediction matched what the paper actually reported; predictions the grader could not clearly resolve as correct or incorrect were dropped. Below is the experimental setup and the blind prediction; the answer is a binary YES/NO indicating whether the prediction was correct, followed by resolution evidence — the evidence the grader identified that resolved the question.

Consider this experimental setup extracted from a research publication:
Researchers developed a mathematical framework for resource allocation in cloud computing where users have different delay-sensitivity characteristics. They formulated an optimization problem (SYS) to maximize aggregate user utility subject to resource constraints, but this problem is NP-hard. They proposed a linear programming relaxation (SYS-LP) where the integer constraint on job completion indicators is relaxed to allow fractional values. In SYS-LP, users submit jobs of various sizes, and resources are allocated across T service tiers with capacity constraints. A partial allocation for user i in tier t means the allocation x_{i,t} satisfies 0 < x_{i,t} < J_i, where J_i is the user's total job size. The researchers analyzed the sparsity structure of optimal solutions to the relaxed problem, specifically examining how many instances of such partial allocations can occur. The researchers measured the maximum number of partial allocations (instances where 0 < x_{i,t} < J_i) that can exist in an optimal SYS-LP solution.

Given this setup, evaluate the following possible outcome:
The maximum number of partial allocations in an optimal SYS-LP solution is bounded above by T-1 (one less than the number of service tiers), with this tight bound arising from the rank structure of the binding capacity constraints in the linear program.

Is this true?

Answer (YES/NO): NO